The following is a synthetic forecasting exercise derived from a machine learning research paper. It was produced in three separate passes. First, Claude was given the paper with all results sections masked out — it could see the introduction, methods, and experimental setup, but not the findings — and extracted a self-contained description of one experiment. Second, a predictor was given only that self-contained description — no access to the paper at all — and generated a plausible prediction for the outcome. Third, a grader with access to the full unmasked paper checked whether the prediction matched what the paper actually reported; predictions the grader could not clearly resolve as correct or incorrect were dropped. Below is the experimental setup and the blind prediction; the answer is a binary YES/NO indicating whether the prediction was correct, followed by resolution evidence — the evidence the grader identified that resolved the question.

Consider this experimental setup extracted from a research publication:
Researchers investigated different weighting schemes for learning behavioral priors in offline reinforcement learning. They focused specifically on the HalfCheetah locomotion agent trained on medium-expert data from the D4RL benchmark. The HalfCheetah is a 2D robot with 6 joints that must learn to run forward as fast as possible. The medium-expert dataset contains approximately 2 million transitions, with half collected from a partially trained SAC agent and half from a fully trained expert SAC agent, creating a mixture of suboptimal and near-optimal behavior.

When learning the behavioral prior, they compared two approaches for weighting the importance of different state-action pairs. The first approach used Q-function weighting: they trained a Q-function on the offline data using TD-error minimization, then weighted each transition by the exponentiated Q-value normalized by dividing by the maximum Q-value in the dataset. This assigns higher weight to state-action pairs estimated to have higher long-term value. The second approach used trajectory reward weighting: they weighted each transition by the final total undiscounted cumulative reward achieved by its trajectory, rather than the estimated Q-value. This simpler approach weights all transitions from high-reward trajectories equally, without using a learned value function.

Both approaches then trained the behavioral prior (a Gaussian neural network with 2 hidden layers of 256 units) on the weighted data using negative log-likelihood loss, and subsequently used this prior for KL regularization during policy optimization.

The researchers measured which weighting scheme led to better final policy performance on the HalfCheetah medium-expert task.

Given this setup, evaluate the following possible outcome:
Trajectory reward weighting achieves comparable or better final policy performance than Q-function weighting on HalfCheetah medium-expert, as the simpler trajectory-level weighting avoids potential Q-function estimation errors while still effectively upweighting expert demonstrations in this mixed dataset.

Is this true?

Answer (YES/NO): YES